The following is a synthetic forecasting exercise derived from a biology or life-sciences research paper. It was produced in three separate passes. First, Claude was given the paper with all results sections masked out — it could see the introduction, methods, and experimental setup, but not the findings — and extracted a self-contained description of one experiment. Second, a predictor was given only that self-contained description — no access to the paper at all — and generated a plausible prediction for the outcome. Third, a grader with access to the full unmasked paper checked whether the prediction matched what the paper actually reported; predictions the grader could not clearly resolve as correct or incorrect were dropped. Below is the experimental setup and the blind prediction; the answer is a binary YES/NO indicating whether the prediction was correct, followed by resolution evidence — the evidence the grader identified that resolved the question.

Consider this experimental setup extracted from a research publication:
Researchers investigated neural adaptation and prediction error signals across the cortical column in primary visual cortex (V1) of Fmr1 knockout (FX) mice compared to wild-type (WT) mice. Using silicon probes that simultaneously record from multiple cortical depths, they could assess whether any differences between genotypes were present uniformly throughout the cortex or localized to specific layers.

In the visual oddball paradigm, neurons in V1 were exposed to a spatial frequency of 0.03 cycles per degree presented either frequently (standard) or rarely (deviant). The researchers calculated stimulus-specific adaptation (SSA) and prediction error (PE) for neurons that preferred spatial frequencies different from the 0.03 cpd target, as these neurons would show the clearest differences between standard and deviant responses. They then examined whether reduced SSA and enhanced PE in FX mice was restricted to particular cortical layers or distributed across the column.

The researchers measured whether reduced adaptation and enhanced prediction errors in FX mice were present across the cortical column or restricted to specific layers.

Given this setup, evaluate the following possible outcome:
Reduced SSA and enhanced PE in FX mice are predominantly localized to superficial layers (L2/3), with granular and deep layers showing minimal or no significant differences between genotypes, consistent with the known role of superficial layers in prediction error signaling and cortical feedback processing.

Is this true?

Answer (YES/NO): NO